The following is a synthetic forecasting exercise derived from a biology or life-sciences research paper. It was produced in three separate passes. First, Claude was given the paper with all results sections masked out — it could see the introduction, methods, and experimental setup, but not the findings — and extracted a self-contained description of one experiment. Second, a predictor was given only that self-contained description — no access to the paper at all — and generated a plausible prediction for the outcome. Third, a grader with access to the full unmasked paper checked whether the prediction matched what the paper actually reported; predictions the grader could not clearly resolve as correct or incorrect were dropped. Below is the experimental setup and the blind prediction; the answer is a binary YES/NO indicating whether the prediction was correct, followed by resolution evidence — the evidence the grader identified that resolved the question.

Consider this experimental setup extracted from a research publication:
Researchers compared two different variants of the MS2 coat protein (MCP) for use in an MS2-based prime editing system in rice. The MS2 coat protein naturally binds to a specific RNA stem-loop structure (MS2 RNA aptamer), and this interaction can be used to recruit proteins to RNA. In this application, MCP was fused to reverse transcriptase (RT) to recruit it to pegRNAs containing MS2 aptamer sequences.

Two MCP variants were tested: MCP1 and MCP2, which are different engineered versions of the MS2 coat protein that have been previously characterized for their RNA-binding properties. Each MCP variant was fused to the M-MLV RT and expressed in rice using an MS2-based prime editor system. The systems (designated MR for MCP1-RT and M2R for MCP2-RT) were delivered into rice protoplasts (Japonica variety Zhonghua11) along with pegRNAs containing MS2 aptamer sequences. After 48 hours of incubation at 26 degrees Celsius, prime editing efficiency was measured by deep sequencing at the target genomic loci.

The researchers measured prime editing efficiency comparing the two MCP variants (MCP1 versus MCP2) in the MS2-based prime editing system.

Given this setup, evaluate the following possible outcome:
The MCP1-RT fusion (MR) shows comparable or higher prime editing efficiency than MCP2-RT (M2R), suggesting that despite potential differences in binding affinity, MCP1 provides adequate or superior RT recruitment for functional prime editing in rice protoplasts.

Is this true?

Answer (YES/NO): YES